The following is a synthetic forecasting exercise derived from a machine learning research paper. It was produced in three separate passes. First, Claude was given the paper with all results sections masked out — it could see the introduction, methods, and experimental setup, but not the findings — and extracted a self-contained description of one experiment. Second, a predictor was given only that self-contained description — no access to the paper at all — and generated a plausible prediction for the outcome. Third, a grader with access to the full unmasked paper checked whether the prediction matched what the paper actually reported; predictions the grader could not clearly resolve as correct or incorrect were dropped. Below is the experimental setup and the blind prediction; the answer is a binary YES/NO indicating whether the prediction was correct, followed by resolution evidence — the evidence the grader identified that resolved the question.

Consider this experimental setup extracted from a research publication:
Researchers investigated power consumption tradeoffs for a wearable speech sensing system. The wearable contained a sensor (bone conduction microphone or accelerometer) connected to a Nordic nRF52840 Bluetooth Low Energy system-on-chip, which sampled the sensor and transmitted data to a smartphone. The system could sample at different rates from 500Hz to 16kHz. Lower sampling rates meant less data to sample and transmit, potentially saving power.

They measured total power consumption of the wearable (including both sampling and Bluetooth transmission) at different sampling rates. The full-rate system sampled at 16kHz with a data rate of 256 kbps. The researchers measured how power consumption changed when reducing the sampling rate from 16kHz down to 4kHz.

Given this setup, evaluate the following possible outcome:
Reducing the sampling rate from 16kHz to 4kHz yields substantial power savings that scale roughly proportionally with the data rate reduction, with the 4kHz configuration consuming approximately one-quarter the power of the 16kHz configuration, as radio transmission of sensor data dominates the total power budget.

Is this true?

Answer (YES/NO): NO